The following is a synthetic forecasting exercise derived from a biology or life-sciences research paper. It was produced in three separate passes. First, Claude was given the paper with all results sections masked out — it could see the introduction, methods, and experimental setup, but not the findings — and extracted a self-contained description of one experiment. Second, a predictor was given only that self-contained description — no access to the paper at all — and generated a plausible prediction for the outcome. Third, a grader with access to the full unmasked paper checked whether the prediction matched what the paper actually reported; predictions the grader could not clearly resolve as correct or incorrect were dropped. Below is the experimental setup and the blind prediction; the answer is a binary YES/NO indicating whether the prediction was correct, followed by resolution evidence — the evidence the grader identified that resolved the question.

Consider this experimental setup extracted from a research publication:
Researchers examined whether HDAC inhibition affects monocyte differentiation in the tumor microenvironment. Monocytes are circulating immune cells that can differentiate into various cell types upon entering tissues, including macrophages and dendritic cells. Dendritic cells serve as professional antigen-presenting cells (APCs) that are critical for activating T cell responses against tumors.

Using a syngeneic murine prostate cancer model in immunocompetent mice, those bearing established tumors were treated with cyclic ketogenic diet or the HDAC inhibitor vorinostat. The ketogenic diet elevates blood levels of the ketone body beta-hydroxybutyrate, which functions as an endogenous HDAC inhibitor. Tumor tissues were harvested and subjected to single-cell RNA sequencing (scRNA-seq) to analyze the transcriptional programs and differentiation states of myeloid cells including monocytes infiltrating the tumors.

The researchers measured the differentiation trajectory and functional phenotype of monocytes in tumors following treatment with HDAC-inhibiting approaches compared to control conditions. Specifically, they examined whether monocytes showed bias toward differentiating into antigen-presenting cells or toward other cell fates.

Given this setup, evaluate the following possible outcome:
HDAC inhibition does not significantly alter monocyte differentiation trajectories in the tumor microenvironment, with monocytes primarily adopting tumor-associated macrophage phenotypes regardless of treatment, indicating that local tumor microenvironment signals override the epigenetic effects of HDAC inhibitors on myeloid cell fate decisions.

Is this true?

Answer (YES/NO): NO